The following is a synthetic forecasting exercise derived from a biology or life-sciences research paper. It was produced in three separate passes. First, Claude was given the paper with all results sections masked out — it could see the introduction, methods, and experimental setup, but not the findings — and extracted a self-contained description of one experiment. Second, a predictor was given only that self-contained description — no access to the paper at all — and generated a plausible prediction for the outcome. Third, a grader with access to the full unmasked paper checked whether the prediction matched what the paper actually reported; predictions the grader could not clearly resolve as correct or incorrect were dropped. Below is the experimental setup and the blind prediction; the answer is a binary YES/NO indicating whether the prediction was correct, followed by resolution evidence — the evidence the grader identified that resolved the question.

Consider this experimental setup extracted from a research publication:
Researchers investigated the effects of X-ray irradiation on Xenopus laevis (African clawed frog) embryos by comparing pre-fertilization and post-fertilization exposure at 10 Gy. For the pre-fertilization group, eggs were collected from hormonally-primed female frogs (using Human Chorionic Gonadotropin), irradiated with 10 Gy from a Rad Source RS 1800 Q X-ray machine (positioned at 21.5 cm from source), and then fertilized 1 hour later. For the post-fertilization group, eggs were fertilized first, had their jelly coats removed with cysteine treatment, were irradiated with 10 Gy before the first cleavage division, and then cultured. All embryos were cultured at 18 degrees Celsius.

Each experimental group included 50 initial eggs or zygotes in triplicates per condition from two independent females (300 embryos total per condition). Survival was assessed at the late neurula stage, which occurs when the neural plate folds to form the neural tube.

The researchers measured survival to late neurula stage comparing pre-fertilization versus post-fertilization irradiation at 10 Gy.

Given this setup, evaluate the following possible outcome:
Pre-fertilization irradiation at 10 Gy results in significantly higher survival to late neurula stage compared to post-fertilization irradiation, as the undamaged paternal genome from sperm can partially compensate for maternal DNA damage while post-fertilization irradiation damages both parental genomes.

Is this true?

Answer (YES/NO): NO